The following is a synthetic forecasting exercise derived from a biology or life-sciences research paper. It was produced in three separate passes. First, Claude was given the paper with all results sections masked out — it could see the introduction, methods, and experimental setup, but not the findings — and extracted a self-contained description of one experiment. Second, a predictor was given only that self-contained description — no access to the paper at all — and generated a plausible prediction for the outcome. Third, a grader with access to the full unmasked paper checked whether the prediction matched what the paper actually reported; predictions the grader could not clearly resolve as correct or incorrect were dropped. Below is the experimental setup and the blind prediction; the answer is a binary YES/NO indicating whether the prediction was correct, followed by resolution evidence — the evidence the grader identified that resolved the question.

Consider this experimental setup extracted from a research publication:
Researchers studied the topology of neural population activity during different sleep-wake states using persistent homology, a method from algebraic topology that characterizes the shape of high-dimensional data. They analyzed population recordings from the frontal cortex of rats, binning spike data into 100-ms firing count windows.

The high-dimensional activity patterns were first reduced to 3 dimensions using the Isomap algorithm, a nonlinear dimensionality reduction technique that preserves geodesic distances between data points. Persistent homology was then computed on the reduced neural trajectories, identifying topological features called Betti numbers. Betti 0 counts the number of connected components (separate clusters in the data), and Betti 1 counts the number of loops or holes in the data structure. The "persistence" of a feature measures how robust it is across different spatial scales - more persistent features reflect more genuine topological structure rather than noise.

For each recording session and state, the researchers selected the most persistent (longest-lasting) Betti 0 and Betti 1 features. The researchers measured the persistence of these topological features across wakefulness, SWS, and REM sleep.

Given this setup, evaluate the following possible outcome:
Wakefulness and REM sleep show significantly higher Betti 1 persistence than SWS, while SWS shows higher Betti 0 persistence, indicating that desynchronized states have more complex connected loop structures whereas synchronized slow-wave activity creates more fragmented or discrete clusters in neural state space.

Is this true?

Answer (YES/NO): NO